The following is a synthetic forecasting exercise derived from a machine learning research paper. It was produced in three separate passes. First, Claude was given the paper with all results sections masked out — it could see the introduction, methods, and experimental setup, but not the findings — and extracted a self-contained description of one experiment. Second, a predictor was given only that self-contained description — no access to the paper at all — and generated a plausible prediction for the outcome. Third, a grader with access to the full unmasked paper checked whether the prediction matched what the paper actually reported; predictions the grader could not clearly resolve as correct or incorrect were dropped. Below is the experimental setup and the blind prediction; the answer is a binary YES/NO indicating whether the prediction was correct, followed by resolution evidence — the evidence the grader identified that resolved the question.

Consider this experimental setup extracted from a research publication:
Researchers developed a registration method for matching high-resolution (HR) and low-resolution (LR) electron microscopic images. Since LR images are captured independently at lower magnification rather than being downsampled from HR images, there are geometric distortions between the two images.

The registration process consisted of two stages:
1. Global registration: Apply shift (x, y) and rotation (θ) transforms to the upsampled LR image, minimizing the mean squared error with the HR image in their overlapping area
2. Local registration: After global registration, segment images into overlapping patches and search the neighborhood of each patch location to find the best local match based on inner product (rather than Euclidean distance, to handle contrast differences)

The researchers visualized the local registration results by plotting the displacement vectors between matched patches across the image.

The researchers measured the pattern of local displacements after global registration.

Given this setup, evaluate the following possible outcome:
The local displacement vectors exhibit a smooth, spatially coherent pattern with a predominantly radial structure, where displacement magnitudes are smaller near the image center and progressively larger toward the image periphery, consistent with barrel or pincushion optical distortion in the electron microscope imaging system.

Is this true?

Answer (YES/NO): NO